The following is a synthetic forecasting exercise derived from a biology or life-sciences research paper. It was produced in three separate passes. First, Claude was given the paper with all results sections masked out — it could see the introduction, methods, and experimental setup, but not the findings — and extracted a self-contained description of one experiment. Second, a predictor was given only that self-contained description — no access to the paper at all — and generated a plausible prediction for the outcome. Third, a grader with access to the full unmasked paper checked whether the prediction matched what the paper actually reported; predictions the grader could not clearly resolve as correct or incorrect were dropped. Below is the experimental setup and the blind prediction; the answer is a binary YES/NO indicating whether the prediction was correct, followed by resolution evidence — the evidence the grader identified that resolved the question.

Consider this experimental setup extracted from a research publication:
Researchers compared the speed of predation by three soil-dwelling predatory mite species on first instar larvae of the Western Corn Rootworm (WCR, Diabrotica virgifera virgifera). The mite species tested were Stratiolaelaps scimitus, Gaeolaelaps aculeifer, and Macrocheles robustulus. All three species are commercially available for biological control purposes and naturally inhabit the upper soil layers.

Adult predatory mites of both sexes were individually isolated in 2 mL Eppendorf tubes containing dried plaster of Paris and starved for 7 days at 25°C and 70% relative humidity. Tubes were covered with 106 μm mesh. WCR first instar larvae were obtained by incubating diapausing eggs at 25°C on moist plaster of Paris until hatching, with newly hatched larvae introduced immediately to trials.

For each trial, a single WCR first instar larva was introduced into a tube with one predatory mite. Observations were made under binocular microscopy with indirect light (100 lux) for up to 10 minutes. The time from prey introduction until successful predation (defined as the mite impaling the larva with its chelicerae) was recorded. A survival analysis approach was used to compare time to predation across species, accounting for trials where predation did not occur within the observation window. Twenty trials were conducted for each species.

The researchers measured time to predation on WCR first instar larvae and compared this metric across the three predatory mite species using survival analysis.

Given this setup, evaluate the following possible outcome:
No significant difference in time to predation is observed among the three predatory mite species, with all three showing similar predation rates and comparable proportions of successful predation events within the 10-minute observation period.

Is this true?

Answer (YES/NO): NO